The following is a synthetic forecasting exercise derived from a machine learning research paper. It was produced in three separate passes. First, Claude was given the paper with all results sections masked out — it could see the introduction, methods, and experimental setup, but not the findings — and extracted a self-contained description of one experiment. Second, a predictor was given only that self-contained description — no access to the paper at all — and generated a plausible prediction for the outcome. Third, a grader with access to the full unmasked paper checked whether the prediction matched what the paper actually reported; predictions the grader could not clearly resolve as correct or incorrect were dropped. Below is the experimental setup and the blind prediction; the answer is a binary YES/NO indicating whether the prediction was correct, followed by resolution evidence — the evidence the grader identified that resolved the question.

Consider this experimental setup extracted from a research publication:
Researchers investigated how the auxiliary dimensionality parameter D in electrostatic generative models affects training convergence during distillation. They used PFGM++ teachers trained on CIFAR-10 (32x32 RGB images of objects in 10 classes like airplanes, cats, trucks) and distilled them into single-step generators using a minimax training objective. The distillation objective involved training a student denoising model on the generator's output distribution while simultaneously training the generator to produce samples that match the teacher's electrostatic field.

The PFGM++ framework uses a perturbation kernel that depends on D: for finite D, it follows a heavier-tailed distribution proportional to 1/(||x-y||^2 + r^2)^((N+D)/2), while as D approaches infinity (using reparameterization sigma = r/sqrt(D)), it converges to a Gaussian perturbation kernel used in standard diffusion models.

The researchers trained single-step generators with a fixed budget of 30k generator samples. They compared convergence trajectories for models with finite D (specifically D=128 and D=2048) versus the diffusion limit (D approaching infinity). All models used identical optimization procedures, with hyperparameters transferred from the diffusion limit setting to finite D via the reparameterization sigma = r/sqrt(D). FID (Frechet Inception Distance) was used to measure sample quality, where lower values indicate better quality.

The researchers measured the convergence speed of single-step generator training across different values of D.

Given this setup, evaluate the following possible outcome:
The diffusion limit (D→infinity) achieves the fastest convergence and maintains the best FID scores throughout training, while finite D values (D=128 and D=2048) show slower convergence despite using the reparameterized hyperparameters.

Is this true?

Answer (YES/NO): NO